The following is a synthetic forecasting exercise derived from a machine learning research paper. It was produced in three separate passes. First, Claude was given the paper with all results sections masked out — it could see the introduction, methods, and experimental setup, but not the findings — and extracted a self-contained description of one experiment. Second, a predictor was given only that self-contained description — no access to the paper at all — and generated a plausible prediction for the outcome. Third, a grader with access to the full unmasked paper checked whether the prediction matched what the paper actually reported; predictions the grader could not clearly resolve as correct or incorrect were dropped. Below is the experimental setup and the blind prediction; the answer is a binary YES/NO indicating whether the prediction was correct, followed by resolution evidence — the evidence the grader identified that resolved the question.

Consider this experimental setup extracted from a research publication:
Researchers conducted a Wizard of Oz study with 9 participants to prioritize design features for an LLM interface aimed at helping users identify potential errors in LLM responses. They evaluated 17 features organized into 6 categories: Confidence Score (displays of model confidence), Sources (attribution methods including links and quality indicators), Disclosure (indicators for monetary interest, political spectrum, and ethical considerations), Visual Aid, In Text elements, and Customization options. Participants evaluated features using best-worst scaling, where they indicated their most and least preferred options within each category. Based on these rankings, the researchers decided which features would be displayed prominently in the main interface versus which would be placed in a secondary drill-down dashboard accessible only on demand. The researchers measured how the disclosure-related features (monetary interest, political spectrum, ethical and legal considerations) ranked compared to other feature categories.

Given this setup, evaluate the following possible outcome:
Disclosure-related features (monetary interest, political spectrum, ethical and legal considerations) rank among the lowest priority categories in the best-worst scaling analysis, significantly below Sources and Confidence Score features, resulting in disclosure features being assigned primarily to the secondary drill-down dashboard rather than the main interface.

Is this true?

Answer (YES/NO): NO